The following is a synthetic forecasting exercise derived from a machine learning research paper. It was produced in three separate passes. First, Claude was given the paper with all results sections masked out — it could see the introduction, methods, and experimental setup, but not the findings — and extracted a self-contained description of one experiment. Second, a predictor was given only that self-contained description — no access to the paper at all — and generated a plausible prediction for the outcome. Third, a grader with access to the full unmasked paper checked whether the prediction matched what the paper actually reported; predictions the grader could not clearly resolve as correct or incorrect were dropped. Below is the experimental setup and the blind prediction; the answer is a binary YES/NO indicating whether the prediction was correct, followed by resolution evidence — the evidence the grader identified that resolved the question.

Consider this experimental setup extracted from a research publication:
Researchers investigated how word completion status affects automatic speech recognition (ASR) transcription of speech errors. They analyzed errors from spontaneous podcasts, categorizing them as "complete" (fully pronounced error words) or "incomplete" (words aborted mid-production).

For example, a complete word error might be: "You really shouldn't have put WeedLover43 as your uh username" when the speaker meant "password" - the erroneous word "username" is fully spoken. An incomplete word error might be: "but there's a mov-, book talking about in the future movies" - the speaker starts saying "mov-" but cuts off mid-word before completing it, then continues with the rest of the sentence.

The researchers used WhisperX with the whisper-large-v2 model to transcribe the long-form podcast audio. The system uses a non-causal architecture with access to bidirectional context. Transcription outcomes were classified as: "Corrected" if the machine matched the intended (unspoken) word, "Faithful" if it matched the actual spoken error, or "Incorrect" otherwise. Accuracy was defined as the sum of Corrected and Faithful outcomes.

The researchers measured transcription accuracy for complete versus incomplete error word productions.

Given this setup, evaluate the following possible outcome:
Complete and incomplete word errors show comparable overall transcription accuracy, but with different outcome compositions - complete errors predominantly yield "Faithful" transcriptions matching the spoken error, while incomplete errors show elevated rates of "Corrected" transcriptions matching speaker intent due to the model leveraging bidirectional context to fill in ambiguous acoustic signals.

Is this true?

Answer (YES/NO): NO